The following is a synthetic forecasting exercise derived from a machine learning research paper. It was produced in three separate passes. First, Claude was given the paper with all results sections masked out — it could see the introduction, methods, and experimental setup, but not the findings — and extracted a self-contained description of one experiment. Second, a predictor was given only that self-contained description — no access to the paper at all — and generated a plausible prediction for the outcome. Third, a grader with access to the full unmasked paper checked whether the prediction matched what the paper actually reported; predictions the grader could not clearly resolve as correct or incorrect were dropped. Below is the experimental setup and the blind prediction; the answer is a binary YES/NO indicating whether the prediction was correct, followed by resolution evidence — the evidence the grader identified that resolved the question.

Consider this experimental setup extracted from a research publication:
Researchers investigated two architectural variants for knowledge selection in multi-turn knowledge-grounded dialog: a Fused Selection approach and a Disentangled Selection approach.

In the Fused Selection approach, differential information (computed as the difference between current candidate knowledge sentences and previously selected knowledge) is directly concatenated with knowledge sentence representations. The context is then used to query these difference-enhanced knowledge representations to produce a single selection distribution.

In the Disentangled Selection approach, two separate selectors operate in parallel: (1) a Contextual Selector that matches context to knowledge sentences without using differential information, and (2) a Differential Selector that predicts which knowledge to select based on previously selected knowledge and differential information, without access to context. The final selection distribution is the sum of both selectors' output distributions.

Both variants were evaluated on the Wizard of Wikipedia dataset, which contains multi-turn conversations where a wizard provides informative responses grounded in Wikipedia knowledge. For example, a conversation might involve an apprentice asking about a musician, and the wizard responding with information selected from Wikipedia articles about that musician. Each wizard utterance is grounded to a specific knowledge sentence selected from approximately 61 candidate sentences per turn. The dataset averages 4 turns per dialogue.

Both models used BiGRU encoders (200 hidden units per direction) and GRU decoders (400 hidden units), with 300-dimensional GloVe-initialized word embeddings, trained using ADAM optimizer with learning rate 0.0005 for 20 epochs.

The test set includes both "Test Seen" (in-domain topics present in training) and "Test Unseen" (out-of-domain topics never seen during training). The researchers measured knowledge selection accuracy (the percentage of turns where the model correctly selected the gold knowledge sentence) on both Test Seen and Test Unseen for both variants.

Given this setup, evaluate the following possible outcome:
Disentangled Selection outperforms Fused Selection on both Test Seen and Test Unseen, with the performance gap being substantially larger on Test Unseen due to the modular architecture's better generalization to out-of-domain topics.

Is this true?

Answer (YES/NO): NO